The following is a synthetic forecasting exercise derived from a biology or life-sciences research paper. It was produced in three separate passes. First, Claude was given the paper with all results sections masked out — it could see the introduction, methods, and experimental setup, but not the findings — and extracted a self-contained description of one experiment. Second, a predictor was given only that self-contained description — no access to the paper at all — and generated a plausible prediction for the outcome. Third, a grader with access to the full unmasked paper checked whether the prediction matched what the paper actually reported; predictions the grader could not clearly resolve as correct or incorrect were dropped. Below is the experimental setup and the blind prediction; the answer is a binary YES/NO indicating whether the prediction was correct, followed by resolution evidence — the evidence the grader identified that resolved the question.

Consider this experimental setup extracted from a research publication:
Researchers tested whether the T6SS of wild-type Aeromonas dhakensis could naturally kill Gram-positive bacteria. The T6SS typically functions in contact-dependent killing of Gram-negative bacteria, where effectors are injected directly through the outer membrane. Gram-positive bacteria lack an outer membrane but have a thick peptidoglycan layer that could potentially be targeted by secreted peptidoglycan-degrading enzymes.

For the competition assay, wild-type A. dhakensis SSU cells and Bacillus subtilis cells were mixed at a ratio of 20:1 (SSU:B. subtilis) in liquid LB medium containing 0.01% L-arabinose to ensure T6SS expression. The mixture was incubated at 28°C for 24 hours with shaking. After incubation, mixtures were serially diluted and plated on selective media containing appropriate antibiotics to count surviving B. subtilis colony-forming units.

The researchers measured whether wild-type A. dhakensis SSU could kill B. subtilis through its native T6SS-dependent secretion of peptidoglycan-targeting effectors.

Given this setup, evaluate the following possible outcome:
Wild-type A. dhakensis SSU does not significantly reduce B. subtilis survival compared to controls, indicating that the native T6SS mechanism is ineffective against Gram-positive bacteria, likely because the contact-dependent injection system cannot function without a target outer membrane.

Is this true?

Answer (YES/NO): YES